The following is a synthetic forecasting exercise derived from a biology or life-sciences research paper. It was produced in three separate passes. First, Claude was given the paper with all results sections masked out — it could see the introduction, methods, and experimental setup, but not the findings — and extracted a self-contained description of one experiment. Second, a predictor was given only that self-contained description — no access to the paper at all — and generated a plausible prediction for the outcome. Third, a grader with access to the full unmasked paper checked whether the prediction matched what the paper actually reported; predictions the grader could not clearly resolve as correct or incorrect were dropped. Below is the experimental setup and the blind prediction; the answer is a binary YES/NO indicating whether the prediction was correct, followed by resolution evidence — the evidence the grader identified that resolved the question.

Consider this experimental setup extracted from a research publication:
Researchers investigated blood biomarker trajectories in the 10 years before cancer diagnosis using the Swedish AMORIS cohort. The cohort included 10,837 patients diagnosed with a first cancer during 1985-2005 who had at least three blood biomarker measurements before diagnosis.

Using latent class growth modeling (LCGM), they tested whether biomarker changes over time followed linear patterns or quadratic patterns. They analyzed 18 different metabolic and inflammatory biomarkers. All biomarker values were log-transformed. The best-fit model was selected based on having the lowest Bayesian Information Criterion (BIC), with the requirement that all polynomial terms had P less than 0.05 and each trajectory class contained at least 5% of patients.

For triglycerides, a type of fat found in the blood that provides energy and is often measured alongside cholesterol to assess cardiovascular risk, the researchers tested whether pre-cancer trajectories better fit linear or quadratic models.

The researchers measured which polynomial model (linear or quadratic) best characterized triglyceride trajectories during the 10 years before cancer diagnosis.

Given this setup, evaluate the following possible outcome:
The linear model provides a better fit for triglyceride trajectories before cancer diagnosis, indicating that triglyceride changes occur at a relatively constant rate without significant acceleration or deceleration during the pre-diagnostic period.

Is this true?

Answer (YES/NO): NO